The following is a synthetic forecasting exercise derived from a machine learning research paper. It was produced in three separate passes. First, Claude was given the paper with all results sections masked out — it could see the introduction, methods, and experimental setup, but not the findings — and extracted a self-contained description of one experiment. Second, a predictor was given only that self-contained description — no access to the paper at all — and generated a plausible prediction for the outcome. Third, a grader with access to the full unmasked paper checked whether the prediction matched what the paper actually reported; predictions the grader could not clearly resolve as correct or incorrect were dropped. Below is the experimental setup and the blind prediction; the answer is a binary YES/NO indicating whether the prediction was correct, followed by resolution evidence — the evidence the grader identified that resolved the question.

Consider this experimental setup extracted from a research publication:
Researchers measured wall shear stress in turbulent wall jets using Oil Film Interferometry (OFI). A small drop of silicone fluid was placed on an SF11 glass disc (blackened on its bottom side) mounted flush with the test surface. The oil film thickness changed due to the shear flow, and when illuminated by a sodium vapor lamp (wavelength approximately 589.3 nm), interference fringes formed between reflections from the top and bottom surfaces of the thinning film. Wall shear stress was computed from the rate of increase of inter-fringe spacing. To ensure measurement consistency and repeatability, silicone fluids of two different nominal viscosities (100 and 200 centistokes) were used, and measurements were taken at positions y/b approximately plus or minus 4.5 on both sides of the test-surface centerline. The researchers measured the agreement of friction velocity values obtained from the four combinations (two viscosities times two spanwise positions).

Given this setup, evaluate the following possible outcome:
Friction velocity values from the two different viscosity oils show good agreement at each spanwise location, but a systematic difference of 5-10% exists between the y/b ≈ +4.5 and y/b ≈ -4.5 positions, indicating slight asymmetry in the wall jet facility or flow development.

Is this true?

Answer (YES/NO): NO